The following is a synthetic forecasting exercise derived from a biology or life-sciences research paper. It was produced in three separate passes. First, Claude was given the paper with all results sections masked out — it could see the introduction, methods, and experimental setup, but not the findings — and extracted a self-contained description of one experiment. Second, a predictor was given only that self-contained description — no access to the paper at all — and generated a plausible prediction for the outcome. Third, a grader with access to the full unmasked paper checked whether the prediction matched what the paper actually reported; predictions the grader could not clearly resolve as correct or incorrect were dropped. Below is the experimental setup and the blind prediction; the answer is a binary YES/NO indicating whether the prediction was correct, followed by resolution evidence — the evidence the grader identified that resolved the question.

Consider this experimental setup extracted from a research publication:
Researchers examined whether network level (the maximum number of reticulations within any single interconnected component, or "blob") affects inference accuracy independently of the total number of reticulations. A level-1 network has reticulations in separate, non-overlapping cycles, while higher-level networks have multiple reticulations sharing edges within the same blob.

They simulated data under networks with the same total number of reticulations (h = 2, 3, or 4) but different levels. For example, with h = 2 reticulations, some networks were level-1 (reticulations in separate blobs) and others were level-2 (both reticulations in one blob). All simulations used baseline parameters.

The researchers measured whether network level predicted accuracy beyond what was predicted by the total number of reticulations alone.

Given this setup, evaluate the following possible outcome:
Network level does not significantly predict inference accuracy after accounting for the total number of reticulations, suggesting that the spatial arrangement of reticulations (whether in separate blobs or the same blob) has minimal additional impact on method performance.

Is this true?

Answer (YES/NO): NO